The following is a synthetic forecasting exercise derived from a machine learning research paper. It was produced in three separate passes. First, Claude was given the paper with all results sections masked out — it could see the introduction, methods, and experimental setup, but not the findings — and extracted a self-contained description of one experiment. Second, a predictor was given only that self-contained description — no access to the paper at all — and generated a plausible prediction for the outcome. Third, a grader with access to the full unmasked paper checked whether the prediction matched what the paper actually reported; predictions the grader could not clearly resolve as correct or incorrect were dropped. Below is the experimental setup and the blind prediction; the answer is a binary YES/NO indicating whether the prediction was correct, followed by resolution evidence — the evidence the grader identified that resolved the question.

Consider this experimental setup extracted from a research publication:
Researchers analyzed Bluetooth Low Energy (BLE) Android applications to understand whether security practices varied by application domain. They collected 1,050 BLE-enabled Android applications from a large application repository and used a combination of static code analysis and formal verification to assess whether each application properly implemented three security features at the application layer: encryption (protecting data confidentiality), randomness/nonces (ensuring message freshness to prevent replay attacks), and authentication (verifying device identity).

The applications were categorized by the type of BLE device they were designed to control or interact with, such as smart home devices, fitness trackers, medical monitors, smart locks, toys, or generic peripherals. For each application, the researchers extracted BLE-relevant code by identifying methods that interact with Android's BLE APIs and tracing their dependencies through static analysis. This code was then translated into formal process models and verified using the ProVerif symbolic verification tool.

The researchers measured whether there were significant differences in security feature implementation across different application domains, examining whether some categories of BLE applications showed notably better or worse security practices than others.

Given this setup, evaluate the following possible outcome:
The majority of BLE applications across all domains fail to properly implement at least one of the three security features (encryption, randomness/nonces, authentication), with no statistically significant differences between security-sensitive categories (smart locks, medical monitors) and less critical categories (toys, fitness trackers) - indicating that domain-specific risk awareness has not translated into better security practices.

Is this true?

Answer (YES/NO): NO